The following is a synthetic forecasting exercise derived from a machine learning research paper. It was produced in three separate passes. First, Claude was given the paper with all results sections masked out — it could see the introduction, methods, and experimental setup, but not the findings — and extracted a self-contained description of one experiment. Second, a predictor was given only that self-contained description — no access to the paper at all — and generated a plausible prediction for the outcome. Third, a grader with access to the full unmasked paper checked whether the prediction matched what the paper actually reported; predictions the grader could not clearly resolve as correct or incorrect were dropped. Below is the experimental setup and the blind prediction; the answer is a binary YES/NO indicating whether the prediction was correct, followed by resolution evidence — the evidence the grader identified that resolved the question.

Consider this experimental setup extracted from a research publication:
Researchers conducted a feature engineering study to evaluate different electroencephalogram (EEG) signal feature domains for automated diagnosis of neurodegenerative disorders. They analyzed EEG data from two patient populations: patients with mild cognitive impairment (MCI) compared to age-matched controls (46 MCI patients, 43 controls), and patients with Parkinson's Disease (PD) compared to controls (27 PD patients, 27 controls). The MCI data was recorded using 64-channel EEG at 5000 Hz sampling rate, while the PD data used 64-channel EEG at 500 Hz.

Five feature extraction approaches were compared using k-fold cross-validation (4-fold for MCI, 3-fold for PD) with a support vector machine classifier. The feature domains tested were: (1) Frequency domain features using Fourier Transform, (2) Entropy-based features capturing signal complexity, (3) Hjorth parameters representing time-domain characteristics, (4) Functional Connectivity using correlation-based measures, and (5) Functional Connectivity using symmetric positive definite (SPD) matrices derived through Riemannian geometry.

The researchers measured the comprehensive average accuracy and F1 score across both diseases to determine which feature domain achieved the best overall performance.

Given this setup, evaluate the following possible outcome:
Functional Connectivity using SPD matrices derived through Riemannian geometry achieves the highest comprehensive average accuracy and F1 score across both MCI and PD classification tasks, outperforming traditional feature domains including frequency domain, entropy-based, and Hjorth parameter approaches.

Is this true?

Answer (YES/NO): YES